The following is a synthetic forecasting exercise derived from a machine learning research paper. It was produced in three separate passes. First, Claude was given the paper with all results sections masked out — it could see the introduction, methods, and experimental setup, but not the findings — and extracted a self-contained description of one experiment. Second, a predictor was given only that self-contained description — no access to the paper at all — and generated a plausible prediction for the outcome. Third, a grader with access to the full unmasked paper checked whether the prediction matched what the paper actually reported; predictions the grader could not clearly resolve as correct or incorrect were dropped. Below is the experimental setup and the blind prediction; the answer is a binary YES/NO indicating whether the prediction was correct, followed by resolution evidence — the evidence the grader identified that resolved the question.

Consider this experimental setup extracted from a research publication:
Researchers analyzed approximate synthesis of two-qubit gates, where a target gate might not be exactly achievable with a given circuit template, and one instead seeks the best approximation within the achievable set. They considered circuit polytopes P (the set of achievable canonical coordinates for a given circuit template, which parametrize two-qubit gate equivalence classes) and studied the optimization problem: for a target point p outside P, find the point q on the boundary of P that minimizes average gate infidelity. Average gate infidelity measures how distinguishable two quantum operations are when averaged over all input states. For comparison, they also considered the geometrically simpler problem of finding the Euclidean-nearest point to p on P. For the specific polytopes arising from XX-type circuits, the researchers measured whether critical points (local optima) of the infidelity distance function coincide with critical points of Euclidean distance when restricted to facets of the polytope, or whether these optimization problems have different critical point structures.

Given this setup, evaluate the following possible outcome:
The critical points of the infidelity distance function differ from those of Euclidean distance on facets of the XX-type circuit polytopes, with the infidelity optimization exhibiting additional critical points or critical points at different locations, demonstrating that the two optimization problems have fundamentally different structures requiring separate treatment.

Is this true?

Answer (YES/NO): NO